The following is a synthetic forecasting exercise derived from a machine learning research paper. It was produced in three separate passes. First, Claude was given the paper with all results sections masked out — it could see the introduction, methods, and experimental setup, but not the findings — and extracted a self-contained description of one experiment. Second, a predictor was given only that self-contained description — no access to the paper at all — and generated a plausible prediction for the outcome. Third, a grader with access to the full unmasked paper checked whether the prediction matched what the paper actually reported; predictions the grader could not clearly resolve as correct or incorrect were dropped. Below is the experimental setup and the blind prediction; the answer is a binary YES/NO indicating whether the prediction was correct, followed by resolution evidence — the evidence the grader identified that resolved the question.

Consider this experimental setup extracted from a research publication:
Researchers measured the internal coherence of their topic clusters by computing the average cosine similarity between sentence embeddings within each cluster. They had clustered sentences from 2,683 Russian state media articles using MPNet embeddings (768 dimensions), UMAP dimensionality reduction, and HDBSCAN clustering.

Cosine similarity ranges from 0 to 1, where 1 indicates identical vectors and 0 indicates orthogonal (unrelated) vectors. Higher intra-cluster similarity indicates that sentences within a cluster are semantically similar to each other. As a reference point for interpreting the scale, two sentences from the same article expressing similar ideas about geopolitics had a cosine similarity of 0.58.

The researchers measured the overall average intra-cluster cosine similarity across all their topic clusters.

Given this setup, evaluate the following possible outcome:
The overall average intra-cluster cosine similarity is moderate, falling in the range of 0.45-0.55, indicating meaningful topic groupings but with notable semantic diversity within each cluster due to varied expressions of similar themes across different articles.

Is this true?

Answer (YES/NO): NO